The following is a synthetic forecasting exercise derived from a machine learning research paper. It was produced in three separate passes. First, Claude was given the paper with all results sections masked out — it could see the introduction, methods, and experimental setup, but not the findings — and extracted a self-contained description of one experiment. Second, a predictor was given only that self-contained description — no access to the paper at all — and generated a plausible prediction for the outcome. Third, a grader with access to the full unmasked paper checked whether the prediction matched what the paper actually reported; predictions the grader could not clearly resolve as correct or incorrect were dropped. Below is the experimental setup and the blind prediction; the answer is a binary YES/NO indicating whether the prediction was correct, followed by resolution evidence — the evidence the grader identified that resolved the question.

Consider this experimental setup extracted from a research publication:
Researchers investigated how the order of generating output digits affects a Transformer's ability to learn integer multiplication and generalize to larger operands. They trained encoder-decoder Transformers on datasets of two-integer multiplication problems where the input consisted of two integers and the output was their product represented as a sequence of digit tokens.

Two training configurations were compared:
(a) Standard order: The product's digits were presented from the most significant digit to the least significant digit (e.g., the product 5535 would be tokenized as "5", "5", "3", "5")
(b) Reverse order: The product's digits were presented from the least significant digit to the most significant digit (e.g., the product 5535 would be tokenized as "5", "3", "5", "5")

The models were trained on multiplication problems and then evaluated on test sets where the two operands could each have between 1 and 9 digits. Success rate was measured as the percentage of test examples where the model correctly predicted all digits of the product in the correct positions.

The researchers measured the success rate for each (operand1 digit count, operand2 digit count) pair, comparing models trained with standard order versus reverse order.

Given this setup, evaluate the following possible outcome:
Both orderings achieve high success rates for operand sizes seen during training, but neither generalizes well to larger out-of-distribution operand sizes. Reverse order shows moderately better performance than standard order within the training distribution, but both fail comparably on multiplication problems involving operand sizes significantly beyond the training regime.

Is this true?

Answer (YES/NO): NO